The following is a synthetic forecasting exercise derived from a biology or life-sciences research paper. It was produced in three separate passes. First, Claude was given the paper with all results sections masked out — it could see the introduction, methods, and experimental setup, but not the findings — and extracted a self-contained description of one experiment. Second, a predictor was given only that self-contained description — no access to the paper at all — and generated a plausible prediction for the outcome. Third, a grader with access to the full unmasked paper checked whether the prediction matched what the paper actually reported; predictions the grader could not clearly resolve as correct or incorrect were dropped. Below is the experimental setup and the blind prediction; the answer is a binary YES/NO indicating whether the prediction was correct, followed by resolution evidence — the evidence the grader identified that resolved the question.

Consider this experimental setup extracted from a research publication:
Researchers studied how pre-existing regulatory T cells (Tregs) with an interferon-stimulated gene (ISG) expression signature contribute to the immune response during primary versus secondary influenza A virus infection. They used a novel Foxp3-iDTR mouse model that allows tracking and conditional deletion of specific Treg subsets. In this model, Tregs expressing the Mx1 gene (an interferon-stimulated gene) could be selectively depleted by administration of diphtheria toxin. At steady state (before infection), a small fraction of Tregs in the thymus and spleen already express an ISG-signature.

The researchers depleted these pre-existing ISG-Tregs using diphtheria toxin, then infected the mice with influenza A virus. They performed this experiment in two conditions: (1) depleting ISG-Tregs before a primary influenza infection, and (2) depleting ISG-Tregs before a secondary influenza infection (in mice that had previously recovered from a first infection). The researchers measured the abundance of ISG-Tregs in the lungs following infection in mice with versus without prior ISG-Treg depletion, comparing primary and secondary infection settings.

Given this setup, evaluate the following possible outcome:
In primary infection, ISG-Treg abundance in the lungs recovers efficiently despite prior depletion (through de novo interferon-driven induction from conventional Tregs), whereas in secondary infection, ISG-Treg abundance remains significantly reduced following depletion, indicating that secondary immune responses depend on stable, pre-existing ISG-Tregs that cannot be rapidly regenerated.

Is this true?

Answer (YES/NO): YES